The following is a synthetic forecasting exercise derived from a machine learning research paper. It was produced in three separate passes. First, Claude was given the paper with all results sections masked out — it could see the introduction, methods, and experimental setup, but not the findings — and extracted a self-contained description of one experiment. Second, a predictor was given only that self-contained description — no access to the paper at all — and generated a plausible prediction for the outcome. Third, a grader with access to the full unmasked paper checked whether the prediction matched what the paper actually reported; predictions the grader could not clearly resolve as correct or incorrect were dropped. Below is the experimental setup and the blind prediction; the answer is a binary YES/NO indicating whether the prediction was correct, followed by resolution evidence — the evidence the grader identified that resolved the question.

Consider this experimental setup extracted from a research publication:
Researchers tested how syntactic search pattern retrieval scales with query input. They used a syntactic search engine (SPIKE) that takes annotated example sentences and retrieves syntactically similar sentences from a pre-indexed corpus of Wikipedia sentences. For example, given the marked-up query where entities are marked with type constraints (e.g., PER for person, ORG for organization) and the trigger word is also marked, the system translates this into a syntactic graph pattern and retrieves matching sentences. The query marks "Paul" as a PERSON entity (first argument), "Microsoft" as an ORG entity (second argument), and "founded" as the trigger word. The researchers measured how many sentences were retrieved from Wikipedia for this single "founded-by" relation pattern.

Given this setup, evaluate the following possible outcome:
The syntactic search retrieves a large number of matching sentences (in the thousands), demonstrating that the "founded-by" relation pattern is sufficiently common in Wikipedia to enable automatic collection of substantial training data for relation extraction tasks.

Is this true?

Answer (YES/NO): YES